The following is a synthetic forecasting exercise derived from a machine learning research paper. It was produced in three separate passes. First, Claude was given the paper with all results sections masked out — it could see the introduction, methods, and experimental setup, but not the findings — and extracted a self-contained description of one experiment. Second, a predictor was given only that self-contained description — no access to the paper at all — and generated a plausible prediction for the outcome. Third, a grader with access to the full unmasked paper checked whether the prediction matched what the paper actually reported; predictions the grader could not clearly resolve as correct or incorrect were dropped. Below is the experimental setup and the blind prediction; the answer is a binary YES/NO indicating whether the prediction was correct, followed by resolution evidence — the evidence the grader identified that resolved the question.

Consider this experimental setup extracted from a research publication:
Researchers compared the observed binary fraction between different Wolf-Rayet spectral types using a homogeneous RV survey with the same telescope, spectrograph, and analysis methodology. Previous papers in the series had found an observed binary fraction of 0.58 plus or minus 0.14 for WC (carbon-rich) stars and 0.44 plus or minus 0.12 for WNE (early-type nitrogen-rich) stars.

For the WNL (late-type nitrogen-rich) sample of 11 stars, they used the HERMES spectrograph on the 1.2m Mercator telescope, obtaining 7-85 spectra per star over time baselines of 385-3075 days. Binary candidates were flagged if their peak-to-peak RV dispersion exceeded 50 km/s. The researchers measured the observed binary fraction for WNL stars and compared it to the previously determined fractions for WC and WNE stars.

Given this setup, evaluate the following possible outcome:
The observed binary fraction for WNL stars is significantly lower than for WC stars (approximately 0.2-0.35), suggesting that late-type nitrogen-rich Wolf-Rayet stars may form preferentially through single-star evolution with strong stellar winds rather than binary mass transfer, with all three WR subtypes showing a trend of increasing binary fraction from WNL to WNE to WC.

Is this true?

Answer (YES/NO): NO